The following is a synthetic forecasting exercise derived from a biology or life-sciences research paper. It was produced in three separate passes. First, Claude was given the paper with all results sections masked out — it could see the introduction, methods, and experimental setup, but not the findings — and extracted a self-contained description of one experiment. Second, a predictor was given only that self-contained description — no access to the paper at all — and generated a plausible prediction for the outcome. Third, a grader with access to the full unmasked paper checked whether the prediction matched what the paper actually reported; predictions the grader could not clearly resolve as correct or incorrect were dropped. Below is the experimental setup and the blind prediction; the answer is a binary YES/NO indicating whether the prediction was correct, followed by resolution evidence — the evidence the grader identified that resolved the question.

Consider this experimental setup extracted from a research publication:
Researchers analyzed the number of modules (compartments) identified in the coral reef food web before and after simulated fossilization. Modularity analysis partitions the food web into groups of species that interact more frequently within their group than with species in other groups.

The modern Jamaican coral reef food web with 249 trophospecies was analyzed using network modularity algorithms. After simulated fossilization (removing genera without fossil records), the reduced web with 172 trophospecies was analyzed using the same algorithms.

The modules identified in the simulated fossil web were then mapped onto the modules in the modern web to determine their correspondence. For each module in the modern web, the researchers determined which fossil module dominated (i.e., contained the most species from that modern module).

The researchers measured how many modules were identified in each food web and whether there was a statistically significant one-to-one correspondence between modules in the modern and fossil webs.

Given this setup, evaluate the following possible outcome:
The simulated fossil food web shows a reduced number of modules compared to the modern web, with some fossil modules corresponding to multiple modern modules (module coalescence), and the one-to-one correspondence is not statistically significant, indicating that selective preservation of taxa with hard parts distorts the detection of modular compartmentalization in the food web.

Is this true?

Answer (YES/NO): NO